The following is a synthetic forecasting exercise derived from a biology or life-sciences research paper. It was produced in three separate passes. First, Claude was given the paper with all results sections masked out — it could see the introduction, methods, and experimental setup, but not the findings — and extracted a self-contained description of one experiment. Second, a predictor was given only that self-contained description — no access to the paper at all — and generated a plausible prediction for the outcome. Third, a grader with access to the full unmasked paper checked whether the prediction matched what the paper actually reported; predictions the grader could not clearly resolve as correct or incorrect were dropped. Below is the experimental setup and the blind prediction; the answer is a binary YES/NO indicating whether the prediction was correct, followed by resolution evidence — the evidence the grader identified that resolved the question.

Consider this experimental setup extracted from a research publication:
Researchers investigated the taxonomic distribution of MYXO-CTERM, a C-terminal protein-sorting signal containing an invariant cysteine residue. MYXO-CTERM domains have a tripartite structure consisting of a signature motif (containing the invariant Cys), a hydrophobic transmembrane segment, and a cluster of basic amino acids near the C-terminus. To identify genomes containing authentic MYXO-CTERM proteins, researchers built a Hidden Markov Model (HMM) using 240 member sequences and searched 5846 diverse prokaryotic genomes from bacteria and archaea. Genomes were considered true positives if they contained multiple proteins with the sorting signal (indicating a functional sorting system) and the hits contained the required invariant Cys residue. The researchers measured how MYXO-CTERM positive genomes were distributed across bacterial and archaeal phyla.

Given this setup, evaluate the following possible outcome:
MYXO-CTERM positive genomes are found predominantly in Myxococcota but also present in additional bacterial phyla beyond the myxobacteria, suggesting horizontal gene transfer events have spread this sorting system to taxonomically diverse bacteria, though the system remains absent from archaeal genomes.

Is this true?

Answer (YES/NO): NO